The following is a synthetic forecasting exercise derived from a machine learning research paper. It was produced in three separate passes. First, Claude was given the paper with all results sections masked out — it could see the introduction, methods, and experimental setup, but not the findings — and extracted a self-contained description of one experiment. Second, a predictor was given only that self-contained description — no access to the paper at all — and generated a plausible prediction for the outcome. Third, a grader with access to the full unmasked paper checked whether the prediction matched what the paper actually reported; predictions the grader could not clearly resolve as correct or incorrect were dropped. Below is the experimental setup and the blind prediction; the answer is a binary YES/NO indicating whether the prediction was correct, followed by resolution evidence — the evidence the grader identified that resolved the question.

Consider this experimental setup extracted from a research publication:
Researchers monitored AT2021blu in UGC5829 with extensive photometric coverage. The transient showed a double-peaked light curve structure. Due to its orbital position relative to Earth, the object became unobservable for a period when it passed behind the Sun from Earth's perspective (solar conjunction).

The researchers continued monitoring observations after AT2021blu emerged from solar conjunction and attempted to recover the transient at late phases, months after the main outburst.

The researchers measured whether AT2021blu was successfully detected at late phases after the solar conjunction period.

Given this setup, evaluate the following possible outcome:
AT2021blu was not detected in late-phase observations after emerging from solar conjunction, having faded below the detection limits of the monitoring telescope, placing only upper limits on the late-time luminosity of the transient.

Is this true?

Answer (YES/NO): NO